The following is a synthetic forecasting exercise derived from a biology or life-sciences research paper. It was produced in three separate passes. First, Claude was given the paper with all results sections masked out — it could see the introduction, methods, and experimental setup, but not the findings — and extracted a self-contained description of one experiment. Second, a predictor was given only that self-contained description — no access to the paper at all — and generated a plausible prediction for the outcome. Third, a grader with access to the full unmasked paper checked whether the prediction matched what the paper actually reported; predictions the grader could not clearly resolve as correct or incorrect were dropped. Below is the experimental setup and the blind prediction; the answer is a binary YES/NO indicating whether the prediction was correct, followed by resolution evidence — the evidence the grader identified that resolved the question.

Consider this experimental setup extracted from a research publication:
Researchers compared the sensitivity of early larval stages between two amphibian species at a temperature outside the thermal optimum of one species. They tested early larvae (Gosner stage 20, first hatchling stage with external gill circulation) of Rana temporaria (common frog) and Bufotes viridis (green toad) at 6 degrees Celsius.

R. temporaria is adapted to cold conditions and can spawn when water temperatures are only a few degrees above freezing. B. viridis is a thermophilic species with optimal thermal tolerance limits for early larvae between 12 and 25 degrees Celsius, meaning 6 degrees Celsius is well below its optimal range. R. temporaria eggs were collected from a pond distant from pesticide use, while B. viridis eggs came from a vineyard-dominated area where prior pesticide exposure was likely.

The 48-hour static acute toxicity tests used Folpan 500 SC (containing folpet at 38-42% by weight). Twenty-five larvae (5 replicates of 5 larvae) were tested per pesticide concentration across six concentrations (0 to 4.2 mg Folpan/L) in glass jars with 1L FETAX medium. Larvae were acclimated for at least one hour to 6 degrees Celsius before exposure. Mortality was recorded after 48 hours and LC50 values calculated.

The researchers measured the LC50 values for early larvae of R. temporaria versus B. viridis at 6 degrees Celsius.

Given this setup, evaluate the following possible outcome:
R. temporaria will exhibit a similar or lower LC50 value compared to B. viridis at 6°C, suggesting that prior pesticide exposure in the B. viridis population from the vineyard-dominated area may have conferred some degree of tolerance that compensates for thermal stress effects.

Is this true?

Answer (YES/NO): YES